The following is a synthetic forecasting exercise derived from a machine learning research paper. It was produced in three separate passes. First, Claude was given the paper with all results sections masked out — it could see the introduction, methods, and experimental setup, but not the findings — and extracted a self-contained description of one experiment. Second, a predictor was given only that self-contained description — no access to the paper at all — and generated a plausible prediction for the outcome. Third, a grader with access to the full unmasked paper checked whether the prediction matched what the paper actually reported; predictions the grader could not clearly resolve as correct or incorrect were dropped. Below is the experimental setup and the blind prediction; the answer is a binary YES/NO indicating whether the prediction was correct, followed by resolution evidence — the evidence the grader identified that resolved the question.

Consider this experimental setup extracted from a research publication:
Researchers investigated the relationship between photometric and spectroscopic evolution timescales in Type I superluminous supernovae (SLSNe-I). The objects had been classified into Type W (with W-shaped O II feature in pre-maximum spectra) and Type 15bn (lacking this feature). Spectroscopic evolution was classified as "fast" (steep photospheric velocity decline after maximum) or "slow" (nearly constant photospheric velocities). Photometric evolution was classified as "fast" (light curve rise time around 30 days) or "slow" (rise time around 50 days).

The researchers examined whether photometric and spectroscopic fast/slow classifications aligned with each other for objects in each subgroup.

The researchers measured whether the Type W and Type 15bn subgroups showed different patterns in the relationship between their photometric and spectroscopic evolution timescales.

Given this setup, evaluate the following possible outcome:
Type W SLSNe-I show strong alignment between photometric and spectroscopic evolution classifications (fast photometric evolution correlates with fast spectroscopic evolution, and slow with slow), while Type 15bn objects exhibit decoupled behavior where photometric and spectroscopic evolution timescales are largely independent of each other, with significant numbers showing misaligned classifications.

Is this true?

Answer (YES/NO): NO